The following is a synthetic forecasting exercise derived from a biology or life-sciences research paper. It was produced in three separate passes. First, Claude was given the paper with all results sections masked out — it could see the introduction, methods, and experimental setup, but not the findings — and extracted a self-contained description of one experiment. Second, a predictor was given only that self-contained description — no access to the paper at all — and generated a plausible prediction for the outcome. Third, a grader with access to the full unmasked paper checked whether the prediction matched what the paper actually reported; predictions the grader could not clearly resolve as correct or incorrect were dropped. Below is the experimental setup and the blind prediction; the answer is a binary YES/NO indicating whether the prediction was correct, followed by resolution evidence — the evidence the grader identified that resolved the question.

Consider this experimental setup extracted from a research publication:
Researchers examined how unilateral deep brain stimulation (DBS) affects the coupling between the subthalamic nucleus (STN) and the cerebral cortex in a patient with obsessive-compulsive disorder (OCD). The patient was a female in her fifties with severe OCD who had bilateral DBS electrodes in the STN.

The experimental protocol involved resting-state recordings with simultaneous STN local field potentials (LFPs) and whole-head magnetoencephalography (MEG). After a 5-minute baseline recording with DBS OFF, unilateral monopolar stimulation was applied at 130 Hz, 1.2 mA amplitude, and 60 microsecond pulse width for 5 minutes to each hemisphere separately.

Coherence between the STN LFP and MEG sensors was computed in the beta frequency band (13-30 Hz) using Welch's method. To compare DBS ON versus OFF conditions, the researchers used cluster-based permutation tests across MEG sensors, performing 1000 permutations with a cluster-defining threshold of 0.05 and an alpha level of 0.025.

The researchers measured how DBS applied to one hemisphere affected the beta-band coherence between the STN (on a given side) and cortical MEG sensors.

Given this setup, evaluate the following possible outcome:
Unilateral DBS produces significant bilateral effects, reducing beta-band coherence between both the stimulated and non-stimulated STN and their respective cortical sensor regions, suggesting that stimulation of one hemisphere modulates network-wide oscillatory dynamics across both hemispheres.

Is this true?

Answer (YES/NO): NO